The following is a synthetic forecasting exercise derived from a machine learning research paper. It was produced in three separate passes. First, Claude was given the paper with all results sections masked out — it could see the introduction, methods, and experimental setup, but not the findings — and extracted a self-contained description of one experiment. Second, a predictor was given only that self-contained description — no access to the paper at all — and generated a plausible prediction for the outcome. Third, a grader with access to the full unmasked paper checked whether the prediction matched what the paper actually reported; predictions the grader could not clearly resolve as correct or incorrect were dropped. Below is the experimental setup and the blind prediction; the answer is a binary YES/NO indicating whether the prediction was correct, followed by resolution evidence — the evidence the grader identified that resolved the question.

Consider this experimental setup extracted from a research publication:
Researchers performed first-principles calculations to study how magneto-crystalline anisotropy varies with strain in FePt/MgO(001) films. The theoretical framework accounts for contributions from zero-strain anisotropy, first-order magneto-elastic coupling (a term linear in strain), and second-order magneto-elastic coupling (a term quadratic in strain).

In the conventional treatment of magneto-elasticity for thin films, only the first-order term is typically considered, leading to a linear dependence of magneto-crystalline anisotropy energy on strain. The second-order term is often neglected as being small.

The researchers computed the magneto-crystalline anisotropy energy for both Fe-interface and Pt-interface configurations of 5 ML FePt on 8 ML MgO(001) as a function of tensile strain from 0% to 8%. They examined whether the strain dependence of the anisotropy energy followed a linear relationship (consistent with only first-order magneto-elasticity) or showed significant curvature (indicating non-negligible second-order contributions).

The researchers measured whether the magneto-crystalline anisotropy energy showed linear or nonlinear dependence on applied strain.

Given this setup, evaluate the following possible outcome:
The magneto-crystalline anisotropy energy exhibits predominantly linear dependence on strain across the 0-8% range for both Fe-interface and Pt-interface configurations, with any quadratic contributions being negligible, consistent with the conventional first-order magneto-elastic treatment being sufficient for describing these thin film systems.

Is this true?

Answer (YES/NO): NO